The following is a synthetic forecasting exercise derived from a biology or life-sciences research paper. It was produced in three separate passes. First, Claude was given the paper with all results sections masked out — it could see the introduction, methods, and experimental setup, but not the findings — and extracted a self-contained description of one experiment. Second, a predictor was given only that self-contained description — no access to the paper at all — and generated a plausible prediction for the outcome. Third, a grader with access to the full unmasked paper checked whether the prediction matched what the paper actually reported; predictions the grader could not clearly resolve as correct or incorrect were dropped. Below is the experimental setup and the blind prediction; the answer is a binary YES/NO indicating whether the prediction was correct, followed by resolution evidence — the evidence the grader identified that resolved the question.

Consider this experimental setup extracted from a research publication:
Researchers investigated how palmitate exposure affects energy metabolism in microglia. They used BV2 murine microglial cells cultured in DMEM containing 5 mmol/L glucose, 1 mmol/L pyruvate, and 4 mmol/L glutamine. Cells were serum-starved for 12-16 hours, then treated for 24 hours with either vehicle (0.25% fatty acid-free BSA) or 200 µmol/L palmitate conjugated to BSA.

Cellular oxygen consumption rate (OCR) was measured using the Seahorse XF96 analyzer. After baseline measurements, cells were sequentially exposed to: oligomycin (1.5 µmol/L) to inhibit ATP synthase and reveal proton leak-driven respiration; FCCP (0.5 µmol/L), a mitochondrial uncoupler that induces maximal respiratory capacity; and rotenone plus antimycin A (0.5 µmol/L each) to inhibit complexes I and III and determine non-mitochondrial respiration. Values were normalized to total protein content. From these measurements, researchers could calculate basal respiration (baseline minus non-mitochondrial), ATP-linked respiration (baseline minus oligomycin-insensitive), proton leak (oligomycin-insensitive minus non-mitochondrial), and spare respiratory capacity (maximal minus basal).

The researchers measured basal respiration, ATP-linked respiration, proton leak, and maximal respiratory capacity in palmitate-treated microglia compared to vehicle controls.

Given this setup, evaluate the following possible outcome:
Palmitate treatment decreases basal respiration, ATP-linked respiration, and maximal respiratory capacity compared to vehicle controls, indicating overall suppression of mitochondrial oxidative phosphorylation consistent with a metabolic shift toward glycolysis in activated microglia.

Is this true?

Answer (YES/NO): YES